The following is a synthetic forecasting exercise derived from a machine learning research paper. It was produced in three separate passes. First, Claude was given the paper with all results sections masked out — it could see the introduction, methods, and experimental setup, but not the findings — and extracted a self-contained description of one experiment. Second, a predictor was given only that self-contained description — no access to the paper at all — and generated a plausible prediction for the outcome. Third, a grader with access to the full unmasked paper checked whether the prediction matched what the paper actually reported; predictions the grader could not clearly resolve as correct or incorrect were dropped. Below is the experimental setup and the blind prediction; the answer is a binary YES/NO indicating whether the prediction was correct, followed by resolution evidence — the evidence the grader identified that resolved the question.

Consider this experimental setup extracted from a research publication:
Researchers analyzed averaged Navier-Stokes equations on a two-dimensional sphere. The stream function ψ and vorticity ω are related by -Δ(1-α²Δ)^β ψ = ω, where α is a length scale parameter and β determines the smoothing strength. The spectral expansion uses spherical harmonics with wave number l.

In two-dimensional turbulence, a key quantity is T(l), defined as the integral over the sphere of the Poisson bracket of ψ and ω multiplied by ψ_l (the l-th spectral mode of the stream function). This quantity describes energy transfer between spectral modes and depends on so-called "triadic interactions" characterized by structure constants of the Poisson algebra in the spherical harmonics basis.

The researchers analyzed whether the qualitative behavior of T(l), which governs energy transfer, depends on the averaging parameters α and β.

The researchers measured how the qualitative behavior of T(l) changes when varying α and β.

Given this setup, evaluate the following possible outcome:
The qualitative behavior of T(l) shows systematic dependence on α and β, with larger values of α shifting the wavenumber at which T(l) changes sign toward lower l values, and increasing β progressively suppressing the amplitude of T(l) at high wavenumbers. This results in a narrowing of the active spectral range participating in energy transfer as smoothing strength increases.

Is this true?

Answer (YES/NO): NO